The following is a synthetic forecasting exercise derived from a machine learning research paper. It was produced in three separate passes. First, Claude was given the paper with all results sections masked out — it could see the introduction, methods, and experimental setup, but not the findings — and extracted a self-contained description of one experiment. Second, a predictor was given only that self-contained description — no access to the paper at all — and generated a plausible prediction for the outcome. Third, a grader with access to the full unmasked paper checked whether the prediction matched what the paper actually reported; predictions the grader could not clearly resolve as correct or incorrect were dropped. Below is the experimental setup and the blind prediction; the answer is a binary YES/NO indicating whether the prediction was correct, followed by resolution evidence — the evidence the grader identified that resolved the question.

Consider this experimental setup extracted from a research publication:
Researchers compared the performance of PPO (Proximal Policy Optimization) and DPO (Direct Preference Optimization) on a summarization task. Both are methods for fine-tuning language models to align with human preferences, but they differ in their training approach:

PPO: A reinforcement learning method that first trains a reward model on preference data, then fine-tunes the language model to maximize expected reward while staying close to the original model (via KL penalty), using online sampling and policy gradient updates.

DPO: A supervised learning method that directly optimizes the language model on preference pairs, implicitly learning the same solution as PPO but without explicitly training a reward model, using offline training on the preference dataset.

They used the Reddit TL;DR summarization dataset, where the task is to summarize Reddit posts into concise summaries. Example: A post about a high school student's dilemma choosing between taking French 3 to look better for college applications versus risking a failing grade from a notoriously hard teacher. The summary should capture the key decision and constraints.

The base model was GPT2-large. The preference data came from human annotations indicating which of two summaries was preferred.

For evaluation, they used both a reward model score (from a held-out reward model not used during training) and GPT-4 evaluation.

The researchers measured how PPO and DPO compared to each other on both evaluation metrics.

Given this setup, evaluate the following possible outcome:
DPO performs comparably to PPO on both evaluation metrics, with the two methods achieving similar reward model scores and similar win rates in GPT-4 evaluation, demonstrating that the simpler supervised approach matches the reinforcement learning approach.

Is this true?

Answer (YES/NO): NO